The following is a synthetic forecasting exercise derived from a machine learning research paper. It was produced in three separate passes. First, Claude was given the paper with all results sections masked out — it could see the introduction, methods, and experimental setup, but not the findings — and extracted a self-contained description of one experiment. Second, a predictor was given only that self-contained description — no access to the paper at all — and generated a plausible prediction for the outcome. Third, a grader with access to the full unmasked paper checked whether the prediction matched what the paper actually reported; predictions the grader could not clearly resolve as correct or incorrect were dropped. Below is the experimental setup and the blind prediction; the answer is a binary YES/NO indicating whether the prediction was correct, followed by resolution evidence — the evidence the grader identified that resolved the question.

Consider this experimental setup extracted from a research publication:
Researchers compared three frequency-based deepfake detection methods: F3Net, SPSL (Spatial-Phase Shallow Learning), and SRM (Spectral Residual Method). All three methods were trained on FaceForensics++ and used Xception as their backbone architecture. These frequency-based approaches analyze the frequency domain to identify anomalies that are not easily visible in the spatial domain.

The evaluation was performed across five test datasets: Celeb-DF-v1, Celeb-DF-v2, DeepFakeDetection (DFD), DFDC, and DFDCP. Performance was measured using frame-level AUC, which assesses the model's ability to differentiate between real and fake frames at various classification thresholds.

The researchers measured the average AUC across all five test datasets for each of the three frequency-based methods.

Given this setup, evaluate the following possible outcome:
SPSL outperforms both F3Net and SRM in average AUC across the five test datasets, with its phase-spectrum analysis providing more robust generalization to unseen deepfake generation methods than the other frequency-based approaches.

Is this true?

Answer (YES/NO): YES